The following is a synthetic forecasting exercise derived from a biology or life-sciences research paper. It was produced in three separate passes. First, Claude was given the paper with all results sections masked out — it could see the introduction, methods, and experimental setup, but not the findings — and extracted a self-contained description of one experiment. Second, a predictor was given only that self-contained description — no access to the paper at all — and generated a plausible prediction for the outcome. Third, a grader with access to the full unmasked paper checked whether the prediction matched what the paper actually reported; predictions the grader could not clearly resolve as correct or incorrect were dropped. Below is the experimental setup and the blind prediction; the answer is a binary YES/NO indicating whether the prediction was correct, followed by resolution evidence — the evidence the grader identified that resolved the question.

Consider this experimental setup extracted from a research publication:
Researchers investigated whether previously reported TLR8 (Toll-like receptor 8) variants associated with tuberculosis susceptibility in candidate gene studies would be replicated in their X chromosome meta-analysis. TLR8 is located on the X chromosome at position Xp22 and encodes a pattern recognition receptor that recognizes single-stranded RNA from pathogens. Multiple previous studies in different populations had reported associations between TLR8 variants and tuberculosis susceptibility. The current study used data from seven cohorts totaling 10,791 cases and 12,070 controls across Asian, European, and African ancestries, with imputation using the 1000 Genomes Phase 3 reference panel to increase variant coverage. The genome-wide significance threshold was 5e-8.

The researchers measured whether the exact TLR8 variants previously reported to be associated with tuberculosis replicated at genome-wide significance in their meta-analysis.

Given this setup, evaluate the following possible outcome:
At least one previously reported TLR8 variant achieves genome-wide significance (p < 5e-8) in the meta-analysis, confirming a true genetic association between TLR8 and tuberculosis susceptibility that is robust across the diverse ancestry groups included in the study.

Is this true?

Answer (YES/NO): NO